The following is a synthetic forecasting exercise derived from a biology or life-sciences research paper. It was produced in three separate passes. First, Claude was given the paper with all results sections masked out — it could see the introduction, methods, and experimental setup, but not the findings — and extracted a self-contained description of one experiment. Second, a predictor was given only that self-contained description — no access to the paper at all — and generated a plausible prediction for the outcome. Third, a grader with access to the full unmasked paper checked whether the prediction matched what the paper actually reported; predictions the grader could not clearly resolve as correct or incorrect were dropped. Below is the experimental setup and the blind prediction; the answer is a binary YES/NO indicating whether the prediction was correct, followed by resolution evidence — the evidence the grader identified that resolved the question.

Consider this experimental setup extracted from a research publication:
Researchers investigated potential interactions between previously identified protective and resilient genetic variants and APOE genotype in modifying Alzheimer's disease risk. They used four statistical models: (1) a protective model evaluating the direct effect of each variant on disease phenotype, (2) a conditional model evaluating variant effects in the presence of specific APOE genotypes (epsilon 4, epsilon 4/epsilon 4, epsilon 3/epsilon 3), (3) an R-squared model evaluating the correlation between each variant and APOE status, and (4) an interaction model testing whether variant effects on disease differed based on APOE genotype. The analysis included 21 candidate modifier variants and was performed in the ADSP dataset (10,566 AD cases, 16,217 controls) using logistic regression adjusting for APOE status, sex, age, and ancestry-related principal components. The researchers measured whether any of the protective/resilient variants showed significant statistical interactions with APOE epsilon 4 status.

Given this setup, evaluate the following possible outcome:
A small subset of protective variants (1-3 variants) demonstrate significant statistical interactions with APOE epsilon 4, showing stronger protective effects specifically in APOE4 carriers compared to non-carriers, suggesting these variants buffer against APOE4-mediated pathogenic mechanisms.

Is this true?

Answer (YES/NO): NO